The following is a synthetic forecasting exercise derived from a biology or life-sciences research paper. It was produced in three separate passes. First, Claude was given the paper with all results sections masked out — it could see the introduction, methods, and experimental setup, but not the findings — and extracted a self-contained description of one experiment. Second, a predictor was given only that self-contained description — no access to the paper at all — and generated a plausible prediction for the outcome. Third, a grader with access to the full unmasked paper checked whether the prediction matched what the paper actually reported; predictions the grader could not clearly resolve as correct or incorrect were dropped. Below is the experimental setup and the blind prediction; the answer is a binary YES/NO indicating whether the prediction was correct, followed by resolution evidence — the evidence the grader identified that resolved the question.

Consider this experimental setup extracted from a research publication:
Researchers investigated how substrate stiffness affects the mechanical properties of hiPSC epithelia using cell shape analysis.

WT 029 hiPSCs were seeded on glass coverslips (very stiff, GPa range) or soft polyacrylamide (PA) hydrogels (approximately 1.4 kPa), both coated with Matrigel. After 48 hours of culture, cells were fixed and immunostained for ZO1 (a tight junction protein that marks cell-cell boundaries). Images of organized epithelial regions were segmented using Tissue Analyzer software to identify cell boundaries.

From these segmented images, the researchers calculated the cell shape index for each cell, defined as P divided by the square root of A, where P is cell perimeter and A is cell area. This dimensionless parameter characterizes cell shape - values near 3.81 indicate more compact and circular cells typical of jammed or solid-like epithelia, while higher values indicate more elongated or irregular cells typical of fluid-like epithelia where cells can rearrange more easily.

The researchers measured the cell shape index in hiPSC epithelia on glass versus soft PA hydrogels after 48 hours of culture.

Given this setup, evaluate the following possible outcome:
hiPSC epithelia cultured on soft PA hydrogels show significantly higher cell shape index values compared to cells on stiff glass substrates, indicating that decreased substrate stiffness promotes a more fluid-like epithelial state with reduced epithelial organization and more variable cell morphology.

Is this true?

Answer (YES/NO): NO